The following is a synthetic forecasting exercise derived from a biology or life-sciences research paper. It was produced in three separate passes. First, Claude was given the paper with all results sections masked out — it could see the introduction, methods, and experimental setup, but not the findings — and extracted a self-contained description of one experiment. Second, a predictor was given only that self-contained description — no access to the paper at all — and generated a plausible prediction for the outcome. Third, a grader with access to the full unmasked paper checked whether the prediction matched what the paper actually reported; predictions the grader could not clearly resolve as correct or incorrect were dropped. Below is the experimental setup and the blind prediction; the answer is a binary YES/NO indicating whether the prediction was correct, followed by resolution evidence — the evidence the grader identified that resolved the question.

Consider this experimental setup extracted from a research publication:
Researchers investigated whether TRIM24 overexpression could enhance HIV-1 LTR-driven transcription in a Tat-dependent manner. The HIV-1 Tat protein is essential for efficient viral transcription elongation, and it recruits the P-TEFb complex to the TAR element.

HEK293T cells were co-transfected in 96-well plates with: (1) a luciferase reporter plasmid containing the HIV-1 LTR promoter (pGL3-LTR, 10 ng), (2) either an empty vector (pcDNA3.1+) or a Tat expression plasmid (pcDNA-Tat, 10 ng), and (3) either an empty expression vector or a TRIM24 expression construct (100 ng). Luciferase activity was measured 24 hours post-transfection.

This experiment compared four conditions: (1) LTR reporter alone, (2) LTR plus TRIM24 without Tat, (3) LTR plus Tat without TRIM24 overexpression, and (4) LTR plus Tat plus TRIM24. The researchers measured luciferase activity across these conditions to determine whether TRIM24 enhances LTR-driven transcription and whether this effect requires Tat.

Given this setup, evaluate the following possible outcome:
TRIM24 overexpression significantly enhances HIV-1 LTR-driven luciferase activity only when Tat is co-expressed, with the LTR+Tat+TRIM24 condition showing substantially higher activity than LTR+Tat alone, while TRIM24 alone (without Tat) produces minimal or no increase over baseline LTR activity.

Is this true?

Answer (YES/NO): NO